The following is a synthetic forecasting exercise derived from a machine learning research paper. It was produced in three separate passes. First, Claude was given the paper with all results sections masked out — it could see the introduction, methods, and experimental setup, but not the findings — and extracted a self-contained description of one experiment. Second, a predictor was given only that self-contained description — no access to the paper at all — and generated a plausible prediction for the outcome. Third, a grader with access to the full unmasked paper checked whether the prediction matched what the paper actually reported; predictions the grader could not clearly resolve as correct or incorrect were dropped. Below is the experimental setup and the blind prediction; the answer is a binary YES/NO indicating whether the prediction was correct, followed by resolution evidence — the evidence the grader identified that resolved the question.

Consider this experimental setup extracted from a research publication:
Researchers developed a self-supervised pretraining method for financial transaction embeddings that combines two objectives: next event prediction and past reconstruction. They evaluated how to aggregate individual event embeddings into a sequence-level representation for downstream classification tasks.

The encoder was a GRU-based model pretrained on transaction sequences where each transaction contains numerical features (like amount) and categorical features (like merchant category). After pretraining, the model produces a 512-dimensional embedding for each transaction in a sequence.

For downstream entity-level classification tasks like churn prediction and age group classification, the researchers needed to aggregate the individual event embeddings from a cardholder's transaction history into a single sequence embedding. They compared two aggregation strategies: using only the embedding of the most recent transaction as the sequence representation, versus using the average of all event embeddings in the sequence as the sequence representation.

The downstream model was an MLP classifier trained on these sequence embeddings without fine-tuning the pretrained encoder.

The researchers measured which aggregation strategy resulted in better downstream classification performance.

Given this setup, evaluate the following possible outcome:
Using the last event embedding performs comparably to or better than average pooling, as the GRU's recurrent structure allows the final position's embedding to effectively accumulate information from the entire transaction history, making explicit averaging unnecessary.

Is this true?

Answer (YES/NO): NO